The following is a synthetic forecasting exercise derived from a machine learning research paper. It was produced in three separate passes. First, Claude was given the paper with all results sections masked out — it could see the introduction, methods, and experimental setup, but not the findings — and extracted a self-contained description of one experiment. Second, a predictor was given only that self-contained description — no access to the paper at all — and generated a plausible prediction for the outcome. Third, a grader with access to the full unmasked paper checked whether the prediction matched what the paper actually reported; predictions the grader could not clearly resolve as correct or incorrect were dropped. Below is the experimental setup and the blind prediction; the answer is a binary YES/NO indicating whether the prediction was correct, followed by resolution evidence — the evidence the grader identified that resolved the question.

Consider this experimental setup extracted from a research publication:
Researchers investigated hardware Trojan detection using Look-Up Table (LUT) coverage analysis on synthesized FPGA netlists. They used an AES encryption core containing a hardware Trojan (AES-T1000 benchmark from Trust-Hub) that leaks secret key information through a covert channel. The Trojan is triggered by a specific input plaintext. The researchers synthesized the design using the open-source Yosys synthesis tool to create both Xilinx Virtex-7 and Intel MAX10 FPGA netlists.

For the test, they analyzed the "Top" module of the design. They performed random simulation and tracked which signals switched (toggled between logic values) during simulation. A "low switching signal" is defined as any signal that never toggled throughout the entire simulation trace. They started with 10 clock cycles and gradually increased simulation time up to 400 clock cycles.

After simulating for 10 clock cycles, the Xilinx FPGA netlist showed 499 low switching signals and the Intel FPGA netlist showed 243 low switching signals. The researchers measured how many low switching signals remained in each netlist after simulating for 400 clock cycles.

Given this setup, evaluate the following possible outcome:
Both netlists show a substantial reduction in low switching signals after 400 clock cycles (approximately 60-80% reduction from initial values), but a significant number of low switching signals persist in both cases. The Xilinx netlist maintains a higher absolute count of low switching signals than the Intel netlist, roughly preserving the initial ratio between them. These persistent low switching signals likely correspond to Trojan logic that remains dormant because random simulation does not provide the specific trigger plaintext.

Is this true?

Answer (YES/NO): NO